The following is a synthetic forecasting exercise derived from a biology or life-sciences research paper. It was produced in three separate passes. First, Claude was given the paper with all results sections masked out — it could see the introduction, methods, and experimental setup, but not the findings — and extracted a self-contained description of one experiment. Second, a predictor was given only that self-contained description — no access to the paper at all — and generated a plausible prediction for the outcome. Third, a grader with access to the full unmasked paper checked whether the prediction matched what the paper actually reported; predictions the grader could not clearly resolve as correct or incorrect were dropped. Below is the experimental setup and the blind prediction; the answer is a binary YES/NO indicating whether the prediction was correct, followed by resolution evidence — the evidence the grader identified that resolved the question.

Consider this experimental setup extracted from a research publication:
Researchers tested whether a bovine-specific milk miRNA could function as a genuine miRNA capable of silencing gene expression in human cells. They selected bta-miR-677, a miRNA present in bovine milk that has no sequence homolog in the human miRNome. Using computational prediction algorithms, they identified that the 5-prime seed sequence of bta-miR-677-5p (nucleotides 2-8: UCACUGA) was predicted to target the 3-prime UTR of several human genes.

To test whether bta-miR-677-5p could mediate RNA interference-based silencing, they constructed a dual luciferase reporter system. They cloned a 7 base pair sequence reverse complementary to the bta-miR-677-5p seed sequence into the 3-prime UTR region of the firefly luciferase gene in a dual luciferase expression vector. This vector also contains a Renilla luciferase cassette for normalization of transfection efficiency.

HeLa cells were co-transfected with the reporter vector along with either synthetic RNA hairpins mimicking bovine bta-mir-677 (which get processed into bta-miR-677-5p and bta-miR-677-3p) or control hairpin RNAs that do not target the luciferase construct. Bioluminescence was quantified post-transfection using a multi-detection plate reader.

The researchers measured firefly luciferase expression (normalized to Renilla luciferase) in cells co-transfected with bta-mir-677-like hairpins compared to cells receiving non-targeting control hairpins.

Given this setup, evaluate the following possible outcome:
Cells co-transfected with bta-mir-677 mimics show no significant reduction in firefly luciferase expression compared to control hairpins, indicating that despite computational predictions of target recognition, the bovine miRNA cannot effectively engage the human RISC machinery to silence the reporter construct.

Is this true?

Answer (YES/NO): NO